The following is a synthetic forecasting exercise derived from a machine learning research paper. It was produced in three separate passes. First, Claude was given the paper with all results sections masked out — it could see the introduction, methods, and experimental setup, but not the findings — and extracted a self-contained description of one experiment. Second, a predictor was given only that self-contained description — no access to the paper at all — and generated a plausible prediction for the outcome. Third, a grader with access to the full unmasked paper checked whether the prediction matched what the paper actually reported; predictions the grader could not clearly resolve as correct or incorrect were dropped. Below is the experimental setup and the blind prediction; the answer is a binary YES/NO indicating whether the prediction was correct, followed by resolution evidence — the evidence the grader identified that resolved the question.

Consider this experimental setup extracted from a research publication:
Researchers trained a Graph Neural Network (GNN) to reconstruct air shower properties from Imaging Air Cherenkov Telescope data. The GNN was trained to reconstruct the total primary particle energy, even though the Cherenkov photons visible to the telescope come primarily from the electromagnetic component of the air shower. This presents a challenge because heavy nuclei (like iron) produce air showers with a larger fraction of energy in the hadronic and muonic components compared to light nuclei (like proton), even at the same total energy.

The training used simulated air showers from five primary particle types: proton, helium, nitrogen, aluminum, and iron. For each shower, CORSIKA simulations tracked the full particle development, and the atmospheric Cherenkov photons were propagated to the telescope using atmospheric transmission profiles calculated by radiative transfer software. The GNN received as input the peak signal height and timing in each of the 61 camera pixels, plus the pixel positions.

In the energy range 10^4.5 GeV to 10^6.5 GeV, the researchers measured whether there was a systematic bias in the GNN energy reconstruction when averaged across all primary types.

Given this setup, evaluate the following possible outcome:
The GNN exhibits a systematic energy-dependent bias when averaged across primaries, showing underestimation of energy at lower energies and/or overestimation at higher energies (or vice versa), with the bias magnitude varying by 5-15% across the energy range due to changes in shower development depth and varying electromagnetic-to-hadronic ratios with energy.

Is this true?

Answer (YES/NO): NO